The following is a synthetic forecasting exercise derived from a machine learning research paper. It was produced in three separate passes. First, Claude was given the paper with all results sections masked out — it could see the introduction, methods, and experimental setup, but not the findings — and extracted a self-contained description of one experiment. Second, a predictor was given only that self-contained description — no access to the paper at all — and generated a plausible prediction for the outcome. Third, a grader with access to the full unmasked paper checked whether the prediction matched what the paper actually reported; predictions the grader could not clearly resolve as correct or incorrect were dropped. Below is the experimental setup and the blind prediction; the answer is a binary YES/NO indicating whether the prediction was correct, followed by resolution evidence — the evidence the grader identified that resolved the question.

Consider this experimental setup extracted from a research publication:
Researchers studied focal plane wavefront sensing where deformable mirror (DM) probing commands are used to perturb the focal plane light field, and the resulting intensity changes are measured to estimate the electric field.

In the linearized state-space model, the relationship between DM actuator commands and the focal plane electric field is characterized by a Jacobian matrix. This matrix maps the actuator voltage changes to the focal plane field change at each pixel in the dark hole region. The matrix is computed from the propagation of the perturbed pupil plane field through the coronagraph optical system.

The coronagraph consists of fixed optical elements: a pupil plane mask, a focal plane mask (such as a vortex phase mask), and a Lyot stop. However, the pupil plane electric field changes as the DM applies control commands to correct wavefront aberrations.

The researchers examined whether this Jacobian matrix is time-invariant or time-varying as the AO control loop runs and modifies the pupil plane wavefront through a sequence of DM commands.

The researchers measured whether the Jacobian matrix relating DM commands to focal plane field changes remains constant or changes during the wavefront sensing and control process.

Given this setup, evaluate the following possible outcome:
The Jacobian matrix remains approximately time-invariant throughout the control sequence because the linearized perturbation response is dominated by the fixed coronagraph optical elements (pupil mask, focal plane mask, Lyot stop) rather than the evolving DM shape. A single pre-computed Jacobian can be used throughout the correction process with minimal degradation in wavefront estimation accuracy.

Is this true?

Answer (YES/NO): NO